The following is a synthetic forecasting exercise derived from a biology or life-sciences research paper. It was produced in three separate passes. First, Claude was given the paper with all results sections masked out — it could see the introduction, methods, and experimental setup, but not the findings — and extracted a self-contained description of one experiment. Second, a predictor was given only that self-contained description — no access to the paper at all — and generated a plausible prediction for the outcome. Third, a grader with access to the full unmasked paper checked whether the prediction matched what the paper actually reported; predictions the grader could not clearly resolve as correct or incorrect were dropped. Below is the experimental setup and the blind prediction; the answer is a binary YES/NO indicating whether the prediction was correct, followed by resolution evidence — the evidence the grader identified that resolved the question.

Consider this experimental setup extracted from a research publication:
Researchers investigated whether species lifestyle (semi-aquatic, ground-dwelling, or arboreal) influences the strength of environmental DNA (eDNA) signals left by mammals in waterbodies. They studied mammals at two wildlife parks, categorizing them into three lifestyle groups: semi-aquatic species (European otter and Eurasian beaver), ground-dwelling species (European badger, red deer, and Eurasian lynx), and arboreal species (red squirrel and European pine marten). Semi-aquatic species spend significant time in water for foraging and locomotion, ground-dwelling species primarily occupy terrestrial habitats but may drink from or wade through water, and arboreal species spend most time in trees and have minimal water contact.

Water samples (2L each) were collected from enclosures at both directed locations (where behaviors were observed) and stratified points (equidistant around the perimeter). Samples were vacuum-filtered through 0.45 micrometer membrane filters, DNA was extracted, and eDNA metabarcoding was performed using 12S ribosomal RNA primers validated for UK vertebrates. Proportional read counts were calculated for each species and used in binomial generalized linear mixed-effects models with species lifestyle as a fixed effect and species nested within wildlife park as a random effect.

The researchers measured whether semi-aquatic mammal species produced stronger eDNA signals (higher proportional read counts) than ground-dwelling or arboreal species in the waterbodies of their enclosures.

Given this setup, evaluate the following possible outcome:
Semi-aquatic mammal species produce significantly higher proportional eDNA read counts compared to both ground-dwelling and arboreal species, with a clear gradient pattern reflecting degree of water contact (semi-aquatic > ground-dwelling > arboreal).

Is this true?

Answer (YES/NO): NO